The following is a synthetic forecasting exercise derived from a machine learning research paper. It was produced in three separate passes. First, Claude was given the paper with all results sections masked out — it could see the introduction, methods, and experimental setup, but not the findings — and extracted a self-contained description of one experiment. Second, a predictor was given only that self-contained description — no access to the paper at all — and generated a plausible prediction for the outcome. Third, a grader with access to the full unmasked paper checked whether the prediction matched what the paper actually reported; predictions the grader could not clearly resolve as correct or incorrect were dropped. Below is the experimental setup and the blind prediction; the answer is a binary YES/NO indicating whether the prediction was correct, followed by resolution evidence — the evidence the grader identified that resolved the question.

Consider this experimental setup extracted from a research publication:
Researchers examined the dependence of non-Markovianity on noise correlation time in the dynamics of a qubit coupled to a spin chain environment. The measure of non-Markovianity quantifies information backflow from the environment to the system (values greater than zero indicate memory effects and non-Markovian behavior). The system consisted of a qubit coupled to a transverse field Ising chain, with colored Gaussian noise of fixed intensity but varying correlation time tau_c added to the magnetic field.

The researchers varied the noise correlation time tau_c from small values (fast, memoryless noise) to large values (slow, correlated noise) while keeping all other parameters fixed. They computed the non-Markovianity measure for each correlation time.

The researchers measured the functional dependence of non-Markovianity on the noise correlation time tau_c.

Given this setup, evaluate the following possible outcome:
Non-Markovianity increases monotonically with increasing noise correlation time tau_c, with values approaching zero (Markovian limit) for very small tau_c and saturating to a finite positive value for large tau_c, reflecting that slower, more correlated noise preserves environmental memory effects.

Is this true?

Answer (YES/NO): NO